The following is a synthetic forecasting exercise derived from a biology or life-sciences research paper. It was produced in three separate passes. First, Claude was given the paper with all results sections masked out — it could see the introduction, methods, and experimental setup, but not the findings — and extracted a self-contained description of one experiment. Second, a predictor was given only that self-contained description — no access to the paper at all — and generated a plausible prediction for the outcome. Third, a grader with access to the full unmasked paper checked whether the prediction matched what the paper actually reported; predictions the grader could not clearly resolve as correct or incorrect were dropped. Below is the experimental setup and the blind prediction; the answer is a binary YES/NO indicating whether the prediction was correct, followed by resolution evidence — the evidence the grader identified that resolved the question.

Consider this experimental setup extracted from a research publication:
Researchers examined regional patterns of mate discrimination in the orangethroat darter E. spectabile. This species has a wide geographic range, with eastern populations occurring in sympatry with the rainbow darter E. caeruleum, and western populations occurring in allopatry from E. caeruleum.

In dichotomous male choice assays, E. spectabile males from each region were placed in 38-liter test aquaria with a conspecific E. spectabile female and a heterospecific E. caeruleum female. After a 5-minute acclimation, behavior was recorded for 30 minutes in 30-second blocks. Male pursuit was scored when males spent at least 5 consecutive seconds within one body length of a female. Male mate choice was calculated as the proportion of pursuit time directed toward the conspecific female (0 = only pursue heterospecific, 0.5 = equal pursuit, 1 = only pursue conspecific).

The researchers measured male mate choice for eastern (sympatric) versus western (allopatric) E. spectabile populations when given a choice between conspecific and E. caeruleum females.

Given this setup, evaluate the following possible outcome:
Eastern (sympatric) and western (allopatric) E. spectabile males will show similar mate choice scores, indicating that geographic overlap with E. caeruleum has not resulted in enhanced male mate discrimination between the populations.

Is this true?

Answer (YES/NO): NO